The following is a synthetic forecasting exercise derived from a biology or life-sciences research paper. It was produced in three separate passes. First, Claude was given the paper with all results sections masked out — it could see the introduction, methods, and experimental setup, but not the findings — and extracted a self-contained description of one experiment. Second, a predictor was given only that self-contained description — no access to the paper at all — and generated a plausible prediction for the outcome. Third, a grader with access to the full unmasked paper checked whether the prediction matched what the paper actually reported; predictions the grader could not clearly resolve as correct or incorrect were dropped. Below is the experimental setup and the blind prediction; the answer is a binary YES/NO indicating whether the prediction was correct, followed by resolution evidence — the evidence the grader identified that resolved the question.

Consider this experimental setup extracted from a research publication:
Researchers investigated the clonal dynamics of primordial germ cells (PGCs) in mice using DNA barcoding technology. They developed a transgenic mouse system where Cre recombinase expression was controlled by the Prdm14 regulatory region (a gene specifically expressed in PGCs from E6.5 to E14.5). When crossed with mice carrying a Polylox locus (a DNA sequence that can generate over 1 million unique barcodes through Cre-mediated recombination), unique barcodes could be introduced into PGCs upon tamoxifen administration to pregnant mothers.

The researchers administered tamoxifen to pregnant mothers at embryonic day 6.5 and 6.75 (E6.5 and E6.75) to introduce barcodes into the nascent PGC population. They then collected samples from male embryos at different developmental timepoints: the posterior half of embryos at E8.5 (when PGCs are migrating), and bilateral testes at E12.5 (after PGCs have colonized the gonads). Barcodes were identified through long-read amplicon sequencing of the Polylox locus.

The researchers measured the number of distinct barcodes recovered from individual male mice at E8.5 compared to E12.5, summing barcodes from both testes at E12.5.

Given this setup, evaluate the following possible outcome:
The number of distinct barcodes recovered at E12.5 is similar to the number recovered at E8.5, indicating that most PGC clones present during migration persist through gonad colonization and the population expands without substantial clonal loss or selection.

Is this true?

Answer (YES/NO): NO